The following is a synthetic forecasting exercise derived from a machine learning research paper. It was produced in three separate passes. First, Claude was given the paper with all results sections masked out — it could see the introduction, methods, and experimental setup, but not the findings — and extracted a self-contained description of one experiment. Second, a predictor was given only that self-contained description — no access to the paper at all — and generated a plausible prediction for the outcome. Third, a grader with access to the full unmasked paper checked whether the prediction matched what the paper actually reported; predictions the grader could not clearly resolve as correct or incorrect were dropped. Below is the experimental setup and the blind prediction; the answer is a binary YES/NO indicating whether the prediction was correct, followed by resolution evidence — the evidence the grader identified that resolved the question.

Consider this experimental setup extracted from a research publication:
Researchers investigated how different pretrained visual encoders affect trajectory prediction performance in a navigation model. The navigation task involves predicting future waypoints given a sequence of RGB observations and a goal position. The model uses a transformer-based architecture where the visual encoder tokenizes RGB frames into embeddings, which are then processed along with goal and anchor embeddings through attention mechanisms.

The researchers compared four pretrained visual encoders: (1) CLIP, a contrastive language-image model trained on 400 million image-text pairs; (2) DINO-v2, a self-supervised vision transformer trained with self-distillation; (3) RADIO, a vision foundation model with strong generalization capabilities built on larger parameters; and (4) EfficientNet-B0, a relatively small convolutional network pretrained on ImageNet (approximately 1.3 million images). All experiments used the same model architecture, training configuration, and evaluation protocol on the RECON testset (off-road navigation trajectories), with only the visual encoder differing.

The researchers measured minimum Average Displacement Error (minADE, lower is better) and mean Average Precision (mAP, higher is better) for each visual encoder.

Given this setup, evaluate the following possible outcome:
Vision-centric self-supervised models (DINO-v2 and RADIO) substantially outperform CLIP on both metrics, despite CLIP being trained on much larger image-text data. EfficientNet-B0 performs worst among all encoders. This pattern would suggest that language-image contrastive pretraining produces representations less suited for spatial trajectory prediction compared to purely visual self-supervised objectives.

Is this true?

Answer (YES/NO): NO